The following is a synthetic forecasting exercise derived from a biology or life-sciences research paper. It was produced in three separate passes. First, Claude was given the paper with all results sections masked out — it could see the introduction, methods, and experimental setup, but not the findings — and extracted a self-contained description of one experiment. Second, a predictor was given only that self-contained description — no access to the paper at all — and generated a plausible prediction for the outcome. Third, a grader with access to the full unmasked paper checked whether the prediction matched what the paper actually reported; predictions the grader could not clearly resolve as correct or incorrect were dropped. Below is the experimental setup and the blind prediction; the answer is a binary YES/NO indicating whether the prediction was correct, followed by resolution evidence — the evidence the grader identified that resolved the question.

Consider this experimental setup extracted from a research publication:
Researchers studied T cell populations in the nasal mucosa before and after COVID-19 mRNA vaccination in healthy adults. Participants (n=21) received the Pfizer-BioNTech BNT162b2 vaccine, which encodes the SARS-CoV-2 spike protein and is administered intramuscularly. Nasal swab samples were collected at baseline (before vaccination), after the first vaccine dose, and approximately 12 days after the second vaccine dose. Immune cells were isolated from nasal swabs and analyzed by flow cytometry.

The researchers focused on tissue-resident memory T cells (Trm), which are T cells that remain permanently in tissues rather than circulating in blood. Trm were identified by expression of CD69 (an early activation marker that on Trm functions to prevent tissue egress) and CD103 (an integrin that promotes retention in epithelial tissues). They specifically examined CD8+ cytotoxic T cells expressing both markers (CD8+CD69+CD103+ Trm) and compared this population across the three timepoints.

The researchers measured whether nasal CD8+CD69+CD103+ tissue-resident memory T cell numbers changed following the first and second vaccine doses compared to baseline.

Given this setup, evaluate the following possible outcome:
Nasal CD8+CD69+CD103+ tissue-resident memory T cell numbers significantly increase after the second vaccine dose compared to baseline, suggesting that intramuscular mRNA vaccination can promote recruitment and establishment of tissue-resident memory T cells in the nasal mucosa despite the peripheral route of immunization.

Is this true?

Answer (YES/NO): YES